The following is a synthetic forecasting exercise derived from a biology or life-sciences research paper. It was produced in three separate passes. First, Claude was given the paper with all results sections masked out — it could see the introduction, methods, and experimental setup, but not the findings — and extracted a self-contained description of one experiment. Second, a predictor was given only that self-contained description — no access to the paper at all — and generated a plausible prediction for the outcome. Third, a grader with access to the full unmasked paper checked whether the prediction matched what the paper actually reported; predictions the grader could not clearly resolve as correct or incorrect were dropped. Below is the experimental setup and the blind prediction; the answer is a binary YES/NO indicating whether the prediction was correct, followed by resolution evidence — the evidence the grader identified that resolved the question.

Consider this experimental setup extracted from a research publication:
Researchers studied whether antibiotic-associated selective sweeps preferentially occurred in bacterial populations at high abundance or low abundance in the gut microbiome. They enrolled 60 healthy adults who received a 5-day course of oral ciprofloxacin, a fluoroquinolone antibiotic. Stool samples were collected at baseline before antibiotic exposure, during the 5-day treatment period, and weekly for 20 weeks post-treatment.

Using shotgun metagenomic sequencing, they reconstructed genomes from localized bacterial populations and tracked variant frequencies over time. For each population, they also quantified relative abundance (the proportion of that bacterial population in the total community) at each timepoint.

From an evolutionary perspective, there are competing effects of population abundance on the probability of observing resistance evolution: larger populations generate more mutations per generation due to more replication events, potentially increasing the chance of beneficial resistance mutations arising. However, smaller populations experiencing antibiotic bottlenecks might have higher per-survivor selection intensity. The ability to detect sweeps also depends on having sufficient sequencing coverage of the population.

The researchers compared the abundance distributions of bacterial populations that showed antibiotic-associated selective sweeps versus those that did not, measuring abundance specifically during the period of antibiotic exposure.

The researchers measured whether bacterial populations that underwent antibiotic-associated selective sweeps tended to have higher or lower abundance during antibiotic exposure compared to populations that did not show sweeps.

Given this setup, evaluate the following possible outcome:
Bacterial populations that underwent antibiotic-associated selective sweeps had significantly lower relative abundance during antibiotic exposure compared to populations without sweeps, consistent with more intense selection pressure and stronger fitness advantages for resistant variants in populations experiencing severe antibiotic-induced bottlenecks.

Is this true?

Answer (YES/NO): NO